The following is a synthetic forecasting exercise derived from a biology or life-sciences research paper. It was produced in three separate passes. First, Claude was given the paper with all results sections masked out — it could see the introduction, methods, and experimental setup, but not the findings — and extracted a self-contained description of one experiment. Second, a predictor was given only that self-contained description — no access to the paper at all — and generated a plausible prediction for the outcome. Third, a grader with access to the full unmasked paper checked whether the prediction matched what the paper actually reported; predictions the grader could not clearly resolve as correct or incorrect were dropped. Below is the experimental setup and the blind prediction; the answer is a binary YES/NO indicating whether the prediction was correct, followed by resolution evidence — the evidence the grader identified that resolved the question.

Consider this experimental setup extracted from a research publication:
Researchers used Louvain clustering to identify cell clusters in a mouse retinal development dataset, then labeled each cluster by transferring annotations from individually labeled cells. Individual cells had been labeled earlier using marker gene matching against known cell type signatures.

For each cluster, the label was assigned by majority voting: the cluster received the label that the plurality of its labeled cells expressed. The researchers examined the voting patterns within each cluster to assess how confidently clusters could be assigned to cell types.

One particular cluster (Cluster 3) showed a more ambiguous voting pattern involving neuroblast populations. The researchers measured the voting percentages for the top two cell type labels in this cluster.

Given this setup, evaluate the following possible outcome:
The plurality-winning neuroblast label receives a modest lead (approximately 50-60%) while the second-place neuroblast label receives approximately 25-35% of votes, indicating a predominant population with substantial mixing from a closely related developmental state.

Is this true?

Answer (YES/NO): NO